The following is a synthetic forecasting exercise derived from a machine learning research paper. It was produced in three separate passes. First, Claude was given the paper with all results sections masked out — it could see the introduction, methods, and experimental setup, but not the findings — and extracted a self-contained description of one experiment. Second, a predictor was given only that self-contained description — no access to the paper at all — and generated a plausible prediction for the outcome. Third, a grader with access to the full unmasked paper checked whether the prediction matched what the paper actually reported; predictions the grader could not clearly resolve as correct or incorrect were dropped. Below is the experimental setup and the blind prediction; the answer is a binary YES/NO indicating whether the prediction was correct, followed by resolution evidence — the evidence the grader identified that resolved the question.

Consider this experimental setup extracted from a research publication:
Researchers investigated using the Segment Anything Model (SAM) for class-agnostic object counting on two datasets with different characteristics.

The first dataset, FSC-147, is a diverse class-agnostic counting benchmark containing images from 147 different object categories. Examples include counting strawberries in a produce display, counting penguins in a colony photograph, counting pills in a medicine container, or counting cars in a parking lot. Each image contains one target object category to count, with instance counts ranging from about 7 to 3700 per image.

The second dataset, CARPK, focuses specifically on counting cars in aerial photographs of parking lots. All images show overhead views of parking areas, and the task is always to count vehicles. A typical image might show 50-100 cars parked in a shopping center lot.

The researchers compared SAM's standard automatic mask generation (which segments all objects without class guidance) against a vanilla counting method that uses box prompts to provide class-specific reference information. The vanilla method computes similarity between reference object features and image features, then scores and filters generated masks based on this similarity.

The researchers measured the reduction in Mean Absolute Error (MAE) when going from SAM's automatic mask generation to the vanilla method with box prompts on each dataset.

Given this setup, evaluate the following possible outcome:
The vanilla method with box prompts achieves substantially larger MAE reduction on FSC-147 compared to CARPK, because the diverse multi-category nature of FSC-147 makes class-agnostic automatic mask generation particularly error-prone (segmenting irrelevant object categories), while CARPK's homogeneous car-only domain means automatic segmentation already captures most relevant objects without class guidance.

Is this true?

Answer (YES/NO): YES